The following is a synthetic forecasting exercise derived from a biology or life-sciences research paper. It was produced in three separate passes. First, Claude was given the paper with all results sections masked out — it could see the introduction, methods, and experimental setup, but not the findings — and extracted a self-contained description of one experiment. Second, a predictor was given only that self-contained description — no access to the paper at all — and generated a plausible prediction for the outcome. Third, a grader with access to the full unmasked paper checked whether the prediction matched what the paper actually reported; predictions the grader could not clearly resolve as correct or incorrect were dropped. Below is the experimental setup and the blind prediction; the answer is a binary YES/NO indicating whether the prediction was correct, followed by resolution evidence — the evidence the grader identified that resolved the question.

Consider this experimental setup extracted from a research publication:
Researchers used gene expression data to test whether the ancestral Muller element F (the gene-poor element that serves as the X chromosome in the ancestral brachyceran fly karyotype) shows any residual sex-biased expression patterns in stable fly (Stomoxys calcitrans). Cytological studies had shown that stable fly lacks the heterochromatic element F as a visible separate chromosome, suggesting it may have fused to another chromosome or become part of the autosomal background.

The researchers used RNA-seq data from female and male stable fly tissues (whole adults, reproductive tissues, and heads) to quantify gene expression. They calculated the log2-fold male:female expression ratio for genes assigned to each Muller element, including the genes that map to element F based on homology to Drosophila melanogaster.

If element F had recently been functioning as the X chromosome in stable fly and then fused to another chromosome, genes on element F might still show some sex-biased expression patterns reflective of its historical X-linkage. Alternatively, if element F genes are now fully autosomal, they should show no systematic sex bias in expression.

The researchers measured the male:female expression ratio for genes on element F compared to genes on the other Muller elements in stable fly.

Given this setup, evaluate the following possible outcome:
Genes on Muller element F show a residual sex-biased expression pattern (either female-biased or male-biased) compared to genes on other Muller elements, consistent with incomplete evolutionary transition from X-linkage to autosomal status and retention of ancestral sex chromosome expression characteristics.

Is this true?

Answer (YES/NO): NO